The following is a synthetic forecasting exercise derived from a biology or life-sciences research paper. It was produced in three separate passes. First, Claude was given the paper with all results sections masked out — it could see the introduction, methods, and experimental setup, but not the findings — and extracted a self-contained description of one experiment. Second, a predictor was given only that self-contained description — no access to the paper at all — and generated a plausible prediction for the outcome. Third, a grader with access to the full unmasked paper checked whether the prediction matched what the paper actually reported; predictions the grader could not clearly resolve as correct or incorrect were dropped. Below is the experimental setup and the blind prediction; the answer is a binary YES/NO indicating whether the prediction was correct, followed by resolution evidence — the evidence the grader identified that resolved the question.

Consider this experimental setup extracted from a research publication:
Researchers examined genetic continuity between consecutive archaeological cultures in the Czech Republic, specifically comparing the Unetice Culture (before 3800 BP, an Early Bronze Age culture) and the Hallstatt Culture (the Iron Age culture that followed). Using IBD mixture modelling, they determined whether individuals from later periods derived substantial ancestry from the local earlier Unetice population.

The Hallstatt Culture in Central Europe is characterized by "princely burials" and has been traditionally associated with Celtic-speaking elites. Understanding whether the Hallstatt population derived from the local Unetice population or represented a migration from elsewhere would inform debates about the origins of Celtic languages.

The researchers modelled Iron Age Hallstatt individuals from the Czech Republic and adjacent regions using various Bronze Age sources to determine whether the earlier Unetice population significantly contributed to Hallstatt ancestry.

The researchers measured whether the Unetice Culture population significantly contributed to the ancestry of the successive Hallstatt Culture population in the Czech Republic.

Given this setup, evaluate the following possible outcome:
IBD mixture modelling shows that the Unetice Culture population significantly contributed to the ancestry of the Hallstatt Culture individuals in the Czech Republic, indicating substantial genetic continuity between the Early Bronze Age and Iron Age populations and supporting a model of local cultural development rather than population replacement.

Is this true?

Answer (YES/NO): NO